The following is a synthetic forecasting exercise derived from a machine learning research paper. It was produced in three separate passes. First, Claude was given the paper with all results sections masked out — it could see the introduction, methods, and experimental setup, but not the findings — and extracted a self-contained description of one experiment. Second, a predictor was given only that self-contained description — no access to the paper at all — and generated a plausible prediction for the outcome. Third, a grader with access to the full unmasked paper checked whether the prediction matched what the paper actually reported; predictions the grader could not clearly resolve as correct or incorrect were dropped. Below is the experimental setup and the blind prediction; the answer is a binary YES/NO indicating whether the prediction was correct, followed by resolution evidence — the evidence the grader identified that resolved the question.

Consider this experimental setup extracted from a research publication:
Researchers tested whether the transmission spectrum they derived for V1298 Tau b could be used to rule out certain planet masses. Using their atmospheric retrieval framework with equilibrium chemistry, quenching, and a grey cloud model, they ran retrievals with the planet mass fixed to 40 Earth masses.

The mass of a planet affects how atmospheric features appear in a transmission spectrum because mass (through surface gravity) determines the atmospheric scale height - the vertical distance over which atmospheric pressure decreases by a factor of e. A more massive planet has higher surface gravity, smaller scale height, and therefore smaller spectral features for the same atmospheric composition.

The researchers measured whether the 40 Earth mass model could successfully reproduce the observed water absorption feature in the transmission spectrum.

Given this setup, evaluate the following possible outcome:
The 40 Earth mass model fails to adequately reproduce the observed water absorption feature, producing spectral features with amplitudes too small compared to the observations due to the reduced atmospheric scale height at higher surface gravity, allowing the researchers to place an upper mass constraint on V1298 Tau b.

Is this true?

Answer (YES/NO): YES